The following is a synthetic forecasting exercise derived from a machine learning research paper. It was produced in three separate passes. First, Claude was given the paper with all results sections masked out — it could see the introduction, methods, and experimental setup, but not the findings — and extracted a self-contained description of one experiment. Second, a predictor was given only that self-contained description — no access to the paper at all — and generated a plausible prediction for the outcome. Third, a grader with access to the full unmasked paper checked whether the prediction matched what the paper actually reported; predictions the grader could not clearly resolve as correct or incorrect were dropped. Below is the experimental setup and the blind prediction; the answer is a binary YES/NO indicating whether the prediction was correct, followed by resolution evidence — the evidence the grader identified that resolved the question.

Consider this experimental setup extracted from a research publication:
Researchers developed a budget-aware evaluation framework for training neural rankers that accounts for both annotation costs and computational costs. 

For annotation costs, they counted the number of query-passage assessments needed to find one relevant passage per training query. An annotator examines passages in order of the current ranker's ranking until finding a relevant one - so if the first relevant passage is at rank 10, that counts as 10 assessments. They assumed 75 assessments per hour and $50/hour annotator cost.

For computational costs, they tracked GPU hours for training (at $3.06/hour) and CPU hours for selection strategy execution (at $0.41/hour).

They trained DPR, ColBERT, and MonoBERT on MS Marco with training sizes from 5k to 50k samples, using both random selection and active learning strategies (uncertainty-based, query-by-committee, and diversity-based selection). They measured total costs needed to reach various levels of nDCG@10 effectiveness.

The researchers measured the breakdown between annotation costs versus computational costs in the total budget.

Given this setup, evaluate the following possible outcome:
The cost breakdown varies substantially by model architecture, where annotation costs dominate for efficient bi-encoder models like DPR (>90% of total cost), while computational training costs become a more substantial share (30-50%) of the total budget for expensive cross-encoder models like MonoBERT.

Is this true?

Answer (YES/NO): NO